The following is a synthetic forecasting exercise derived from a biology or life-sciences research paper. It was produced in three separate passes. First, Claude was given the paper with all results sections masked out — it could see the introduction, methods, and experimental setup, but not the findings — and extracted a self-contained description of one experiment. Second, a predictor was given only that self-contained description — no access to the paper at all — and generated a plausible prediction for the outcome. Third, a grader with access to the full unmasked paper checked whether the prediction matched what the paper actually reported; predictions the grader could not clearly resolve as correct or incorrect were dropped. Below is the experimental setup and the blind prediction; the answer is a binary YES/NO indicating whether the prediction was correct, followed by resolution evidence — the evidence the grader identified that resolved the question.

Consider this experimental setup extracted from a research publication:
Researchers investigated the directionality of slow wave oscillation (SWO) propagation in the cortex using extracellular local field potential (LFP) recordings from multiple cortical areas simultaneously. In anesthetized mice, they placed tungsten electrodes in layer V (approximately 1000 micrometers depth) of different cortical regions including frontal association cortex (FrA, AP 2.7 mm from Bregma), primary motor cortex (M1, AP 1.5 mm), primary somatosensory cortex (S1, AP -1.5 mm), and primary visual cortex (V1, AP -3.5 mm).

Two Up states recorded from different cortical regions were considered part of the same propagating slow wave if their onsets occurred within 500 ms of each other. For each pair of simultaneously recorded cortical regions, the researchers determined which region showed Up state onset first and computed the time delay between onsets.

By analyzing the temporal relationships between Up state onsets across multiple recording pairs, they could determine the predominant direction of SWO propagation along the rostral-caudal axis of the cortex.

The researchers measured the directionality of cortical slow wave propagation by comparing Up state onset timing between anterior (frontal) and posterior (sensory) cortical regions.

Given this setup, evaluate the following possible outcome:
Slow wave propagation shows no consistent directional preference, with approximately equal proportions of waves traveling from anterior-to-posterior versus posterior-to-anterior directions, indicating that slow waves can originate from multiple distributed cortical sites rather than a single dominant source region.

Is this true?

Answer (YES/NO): NO